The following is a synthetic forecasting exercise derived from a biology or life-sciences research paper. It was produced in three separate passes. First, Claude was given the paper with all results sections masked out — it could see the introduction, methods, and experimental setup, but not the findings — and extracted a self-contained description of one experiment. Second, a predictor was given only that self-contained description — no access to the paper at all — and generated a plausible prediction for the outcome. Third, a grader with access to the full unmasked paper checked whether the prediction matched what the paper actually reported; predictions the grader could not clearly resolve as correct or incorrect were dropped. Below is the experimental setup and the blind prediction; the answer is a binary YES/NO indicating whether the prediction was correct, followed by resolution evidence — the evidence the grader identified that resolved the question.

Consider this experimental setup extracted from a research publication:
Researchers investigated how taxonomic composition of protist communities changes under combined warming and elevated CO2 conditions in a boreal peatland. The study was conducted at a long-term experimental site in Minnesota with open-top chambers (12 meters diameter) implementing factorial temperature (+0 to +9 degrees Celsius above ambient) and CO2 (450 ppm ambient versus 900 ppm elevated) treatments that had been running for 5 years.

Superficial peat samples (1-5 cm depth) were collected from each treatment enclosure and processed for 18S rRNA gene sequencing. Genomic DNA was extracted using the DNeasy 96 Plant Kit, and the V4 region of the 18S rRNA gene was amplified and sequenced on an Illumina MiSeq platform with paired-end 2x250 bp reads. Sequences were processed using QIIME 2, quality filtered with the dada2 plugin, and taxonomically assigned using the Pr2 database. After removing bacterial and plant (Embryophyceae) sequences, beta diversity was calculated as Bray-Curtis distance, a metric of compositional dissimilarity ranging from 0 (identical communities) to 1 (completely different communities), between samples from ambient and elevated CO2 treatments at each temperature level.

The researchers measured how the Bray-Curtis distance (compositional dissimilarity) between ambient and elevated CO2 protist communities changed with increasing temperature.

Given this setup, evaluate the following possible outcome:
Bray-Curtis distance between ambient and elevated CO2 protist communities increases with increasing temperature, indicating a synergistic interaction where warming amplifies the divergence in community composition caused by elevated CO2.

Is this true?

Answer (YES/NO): NO